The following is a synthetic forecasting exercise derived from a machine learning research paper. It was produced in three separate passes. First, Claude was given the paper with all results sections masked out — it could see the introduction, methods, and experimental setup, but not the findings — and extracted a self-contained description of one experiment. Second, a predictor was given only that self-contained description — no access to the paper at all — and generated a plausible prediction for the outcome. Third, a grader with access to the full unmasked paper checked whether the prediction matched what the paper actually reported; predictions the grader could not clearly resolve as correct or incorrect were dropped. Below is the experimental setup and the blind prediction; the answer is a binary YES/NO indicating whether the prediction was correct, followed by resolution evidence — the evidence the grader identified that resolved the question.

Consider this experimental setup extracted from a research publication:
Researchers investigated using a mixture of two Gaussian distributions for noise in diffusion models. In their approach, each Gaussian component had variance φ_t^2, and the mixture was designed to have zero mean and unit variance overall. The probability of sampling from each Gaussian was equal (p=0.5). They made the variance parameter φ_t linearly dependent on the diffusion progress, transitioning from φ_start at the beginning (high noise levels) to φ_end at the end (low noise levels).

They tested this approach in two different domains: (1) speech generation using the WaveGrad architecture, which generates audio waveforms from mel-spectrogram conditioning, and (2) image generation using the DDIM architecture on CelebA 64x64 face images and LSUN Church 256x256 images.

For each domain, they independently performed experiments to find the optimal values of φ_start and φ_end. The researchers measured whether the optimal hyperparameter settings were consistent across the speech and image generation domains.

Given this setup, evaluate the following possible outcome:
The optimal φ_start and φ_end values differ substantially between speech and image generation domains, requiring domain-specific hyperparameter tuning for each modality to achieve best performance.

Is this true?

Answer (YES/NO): NO